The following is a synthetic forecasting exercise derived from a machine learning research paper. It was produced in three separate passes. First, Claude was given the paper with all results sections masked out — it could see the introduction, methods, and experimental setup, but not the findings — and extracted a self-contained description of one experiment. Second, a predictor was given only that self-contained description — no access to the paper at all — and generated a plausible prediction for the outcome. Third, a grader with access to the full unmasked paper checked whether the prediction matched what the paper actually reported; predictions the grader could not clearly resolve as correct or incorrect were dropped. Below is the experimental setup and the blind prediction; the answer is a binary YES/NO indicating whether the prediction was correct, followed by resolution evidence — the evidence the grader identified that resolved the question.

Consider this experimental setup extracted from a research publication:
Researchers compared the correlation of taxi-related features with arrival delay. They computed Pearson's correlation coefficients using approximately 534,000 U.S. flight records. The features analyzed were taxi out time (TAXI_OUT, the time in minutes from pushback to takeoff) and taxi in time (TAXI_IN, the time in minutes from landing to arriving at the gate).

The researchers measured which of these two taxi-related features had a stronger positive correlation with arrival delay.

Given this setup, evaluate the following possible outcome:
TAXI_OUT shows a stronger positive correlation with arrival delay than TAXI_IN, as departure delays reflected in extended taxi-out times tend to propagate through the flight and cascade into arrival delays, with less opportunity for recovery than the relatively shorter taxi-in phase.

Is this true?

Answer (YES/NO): YES